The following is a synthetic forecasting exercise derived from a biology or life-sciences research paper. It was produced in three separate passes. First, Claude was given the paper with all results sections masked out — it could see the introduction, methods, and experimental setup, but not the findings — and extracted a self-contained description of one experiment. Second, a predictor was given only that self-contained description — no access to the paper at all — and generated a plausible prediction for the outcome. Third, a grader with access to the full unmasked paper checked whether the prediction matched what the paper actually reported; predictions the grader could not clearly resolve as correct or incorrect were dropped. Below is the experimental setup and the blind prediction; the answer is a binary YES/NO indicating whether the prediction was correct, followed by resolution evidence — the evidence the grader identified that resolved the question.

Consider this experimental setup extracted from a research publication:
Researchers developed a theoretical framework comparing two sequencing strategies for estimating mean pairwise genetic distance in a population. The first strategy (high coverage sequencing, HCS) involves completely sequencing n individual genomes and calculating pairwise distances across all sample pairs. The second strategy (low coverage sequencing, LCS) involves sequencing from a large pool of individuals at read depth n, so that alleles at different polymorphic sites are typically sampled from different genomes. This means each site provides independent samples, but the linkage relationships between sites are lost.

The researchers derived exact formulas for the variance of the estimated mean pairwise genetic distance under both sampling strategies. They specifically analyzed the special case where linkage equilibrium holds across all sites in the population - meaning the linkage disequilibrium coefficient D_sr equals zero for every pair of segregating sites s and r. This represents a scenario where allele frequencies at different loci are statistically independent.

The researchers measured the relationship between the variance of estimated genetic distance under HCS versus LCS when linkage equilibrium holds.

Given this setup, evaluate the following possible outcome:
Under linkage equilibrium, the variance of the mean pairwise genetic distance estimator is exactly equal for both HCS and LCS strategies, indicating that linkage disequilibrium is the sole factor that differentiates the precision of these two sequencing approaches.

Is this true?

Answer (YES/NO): YES